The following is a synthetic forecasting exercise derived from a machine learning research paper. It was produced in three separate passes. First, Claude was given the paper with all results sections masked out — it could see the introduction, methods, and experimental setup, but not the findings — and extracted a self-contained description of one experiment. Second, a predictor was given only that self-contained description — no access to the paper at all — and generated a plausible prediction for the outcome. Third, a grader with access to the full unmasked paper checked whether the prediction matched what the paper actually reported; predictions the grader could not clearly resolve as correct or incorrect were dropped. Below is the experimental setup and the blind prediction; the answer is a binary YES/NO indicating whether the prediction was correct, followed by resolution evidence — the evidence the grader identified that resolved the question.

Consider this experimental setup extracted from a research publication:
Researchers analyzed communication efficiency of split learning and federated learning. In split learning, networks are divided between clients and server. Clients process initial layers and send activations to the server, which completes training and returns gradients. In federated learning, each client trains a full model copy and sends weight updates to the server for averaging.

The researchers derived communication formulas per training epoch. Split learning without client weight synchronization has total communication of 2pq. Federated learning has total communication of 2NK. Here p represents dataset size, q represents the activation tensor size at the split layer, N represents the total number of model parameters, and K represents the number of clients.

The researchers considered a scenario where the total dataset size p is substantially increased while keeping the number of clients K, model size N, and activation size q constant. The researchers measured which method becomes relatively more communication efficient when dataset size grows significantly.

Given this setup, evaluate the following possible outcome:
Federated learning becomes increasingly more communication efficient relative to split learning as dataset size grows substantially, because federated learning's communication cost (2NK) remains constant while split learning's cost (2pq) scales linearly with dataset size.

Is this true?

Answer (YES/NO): YES